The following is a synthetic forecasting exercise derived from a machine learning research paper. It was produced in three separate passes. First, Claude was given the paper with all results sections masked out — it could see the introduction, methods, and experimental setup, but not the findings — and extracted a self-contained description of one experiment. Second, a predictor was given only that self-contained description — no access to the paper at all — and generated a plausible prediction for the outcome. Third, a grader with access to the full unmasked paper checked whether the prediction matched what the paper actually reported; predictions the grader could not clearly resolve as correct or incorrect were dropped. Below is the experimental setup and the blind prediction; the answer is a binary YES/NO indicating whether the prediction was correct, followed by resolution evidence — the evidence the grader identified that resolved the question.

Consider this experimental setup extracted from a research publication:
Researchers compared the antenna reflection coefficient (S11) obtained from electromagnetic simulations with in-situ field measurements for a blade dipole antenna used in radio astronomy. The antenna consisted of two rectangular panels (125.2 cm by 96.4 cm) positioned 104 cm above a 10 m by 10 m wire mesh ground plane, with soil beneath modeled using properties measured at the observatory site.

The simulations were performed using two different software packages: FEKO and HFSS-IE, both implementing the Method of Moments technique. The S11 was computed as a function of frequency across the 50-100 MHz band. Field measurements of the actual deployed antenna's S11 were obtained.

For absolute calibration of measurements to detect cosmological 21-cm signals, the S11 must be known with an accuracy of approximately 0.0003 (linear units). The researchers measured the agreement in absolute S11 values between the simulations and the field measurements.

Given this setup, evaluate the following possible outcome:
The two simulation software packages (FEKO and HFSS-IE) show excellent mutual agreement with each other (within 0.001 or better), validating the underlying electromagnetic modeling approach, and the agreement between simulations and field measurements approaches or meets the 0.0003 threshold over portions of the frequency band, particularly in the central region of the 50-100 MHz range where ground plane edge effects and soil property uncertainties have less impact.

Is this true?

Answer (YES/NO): NO